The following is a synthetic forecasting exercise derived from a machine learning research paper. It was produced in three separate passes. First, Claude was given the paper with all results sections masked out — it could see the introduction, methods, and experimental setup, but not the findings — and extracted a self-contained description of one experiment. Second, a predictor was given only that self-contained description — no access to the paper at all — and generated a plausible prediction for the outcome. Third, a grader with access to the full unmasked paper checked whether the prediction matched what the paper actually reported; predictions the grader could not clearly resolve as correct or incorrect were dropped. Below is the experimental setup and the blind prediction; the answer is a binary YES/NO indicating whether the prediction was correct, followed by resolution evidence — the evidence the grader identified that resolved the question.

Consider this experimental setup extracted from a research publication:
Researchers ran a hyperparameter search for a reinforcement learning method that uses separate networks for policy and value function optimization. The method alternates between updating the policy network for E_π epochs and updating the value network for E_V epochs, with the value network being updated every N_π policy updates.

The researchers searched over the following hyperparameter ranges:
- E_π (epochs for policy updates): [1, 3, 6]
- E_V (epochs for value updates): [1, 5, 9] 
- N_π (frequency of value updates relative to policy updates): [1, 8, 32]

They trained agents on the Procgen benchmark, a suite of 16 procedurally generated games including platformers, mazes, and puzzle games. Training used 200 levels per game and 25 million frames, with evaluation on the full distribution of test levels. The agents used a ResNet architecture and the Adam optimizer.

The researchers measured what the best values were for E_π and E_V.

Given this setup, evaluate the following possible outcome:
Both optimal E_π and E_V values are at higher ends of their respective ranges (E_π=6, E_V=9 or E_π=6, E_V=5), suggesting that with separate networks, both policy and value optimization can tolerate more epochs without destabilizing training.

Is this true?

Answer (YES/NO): NO